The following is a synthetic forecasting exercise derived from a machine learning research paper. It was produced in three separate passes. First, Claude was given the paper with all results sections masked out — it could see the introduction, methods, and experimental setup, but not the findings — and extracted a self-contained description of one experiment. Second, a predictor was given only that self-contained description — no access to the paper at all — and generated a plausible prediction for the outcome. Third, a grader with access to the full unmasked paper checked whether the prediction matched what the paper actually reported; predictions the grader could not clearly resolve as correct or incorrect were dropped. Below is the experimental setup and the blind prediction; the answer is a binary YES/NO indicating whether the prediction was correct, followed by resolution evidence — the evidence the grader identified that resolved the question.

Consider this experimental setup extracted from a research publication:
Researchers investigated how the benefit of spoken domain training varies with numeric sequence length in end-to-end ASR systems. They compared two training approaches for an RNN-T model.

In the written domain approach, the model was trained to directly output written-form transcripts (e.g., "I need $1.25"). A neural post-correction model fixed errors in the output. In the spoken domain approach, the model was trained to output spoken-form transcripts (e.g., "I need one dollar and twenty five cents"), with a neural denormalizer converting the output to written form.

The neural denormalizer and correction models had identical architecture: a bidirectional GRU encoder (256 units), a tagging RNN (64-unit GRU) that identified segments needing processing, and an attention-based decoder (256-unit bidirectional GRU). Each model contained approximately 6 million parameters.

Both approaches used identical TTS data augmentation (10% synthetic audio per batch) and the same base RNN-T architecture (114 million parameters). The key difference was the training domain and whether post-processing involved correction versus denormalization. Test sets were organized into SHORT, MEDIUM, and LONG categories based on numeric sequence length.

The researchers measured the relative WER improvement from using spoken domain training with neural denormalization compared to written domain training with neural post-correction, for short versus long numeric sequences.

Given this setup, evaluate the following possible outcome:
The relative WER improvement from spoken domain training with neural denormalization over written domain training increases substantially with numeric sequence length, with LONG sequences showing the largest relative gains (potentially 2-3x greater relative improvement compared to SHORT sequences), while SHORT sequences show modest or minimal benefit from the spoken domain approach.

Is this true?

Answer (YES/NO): YES